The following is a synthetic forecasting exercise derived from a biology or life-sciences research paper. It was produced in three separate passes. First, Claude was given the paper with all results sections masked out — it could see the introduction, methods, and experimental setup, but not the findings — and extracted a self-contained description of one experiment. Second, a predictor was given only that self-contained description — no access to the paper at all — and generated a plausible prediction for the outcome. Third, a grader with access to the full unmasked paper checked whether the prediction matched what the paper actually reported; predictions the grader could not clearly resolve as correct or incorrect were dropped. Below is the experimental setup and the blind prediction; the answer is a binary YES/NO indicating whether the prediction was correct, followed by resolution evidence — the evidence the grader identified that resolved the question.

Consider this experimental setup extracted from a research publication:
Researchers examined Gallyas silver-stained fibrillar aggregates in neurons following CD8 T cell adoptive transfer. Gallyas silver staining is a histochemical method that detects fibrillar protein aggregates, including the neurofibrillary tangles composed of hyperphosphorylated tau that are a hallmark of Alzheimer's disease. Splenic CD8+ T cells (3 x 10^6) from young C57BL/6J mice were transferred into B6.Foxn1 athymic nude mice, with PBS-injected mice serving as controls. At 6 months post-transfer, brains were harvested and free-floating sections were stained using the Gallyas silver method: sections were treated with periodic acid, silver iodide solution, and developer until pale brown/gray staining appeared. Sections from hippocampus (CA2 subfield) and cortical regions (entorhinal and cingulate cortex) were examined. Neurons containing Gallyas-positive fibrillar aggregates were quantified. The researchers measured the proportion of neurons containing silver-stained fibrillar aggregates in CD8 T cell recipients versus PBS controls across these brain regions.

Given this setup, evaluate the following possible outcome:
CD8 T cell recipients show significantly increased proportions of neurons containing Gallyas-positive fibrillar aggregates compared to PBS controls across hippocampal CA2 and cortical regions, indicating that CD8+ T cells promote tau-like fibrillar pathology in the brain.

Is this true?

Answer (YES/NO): YES